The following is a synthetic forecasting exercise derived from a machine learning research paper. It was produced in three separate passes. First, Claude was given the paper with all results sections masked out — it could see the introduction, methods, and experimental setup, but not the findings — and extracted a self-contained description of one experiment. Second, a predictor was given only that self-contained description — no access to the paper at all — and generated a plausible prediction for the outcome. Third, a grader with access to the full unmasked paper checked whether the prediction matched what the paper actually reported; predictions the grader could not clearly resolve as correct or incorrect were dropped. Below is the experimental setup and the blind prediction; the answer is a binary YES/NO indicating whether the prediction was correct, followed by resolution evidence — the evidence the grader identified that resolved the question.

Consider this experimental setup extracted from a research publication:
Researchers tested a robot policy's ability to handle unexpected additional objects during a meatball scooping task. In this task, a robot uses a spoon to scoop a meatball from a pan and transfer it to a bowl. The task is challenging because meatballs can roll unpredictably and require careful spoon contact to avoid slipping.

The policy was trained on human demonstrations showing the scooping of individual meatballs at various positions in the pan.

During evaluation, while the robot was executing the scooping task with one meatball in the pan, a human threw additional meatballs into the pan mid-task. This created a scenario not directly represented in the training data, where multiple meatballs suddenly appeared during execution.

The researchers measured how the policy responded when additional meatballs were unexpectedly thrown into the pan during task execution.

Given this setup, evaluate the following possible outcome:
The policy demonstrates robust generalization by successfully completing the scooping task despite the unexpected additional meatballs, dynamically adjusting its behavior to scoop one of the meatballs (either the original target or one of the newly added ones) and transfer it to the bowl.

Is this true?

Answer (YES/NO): YES